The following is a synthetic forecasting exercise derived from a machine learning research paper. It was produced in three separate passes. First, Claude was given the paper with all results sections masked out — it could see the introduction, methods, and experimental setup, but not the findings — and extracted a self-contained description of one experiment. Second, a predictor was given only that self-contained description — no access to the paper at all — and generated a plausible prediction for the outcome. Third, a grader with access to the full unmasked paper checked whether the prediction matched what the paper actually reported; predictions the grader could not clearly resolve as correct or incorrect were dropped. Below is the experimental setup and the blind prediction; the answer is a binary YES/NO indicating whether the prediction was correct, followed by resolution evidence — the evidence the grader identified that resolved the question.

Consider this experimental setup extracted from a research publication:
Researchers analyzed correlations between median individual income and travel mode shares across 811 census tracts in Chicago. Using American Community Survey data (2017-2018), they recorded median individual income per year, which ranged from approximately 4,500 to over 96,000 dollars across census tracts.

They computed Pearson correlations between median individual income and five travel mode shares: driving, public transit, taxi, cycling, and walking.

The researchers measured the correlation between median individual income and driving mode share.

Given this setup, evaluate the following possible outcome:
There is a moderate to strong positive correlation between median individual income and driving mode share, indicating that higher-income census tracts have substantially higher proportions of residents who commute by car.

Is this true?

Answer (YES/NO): NO